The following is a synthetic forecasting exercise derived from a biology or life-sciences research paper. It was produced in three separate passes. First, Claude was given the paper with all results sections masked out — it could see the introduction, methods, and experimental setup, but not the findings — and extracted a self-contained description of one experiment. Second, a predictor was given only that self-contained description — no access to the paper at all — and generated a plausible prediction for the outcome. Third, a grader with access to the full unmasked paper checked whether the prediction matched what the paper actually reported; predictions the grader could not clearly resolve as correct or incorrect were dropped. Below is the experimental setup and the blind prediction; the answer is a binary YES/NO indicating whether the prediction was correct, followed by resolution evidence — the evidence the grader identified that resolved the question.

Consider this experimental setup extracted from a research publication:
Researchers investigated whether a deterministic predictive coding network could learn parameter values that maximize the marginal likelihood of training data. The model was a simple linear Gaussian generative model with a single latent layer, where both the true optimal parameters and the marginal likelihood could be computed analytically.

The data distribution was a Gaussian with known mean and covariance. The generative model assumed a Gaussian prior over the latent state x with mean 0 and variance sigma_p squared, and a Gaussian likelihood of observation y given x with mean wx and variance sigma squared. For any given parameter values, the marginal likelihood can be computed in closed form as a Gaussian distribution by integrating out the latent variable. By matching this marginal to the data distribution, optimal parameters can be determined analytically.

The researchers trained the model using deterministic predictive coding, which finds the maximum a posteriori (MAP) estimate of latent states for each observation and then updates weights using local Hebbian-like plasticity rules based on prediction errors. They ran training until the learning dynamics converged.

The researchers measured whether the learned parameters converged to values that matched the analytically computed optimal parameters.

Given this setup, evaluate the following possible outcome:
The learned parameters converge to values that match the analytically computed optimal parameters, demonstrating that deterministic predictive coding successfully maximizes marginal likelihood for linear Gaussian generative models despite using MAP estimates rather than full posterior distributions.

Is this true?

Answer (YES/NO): NO